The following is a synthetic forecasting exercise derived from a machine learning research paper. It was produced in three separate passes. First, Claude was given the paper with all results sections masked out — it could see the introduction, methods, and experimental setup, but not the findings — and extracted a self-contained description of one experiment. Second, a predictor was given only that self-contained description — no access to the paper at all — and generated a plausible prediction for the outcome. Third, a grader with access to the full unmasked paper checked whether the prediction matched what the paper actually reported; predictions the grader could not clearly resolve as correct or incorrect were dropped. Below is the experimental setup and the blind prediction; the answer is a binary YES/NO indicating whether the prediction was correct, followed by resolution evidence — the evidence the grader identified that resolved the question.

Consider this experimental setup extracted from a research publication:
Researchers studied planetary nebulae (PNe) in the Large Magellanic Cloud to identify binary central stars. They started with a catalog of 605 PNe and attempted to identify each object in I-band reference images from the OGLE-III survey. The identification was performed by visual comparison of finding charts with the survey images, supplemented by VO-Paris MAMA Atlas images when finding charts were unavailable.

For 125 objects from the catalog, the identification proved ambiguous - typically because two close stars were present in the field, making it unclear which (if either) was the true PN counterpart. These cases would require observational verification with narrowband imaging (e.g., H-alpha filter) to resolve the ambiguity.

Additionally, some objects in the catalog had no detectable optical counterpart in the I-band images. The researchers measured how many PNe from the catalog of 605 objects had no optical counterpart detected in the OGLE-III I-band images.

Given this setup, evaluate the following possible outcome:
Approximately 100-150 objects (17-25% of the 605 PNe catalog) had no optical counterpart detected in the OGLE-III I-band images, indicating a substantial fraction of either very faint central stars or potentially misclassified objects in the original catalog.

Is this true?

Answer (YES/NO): NO